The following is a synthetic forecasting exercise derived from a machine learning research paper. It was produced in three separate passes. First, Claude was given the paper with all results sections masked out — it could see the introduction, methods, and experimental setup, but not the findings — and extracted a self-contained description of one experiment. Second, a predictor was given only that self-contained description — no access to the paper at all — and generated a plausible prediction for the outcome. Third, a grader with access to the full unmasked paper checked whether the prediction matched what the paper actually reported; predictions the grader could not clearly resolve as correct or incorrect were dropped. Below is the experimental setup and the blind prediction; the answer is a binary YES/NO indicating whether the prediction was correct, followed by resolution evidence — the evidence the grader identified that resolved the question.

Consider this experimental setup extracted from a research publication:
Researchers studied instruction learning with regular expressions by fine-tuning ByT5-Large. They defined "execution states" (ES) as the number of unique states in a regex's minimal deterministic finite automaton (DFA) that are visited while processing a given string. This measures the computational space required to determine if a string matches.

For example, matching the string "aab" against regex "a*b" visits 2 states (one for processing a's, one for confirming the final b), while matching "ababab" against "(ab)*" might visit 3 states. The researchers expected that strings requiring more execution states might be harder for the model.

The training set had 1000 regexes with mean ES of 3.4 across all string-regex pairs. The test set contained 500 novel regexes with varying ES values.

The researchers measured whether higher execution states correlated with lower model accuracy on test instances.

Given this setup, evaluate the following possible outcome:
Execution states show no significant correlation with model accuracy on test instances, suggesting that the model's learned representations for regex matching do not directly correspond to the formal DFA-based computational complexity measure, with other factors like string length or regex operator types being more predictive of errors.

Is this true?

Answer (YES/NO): NO